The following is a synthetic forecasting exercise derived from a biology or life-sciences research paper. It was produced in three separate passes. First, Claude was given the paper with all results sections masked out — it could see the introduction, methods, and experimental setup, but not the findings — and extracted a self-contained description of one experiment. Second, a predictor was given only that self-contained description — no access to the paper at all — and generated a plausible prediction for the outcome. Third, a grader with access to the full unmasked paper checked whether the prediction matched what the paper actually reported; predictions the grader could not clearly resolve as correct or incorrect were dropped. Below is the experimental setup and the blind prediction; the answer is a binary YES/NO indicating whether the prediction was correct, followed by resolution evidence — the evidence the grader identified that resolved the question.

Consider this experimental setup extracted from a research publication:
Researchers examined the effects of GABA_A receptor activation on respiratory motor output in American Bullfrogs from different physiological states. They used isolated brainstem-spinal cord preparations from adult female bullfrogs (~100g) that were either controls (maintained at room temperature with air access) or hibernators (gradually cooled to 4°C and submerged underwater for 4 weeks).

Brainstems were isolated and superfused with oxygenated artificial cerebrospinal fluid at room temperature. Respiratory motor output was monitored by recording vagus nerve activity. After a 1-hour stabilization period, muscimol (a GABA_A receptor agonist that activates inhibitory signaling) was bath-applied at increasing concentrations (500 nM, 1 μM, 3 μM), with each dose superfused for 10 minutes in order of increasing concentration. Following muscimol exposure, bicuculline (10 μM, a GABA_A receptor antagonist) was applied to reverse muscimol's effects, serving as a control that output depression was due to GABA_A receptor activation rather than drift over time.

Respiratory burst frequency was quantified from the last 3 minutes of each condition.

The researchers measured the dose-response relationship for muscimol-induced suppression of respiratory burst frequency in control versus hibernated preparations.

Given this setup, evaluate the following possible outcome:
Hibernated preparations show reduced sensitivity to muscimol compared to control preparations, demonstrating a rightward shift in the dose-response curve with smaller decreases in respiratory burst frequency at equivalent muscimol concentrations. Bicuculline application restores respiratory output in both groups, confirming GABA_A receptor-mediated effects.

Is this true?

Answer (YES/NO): YES